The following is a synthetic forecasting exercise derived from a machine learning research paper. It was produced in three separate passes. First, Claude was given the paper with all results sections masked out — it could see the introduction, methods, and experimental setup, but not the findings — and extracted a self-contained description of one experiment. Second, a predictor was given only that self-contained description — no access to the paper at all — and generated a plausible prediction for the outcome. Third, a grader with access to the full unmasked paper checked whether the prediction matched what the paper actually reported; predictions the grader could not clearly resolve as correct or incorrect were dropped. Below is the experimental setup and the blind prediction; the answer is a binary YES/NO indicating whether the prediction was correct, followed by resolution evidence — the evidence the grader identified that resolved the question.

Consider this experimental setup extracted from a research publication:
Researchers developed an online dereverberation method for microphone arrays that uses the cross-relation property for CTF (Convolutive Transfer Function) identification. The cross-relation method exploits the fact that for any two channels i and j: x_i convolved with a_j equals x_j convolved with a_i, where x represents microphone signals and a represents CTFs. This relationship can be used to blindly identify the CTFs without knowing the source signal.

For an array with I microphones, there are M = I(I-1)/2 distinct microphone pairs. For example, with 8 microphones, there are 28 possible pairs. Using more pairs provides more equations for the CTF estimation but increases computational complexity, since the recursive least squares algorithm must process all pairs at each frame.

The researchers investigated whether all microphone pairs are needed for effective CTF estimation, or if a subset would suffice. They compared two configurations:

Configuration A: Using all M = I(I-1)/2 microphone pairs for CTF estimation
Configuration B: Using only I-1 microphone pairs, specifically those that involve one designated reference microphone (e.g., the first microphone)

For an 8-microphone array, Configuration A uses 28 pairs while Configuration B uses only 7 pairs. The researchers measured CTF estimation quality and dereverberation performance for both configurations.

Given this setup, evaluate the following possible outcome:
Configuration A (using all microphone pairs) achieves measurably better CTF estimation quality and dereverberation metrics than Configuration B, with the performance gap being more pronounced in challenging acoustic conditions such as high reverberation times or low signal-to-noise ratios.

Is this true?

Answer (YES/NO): NO